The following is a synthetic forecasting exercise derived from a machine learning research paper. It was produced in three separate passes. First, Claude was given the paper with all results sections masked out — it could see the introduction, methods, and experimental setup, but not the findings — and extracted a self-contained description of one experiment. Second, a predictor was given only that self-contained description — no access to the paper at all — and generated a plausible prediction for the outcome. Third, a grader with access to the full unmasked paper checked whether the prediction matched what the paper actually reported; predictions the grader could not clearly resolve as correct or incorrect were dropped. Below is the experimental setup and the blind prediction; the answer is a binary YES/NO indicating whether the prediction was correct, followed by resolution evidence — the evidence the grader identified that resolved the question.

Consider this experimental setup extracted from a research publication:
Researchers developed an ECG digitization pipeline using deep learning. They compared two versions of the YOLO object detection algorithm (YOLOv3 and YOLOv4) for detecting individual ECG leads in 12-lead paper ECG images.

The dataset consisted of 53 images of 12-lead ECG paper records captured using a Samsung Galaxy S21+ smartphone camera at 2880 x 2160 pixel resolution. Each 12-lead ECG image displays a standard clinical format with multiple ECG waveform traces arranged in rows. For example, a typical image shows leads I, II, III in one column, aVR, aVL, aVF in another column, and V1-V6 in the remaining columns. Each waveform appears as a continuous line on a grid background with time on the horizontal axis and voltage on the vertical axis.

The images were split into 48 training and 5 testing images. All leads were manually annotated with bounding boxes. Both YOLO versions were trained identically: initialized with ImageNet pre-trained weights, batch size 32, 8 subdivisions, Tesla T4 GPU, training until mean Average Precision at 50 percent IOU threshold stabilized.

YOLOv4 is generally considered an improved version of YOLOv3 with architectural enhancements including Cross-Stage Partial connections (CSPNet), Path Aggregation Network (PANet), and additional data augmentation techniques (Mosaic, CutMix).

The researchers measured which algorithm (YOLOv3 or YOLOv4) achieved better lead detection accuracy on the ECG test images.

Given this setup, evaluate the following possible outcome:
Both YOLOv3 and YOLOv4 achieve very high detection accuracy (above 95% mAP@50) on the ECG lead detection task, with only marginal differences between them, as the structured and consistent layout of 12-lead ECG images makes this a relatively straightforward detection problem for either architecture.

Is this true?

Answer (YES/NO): NO